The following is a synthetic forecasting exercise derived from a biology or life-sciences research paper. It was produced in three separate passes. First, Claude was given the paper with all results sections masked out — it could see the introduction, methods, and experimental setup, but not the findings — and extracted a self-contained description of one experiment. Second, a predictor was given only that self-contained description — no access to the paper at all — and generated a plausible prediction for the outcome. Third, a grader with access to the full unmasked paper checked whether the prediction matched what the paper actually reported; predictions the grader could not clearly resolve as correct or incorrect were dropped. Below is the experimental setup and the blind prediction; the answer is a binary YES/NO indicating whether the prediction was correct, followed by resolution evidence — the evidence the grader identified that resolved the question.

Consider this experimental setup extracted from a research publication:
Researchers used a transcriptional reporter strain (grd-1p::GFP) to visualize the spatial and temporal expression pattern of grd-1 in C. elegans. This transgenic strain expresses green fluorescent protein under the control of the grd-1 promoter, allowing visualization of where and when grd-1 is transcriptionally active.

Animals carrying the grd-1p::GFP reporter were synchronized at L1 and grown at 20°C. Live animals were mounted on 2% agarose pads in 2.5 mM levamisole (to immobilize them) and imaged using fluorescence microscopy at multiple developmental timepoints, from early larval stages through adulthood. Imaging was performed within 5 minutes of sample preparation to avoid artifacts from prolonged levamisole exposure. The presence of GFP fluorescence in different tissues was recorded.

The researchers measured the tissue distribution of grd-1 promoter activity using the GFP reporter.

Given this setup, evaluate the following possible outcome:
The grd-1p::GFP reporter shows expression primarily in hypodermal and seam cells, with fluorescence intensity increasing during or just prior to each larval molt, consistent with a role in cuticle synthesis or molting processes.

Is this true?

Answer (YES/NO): NO